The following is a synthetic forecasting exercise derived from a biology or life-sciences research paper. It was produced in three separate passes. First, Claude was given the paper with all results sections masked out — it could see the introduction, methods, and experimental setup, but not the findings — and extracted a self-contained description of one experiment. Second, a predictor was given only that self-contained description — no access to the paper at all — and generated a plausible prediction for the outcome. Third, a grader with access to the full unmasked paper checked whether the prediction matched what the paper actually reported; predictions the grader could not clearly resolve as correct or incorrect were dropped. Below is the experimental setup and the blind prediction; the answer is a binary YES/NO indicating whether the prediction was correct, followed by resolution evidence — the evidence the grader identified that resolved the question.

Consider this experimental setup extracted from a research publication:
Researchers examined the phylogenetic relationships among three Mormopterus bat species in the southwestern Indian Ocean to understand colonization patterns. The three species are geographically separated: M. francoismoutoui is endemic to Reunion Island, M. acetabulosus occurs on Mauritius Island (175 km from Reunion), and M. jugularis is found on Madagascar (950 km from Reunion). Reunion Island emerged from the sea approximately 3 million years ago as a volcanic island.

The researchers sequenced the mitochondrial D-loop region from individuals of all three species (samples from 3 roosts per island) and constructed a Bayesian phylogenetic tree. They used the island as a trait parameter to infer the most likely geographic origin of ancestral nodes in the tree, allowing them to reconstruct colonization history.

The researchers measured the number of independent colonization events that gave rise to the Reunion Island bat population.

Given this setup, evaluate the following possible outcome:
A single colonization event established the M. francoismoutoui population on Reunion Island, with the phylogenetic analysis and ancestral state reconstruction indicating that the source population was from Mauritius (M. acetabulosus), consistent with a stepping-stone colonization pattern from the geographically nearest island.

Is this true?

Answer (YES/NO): NO